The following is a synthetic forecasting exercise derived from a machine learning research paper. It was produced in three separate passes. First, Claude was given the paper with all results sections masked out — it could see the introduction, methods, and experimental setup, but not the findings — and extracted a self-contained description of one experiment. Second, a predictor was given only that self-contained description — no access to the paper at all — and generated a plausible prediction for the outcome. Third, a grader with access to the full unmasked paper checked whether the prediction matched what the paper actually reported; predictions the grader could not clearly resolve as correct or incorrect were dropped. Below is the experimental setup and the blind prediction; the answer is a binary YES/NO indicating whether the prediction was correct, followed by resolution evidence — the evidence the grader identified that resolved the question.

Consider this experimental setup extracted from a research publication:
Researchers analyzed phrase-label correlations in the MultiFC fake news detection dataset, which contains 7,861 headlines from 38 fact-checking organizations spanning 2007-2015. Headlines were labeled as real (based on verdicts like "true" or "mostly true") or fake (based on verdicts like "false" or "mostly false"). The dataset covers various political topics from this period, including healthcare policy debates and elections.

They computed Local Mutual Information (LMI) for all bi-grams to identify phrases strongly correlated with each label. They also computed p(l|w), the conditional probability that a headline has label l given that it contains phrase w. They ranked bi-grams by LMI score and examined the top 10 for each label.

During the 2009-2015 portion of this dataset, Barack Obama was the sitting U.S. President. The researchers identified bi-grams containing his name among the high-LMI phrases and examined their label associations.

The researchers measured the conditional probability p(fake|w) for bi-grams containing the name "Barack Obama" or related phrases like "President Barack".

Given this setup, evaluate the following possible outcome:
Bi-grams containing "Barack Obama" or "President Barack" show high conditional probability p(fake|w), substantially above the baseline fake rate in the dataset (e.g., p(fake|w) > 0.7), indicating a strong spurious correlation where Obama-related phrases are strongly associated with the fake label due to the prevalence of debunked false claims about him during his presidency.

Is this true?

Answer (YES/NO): NO